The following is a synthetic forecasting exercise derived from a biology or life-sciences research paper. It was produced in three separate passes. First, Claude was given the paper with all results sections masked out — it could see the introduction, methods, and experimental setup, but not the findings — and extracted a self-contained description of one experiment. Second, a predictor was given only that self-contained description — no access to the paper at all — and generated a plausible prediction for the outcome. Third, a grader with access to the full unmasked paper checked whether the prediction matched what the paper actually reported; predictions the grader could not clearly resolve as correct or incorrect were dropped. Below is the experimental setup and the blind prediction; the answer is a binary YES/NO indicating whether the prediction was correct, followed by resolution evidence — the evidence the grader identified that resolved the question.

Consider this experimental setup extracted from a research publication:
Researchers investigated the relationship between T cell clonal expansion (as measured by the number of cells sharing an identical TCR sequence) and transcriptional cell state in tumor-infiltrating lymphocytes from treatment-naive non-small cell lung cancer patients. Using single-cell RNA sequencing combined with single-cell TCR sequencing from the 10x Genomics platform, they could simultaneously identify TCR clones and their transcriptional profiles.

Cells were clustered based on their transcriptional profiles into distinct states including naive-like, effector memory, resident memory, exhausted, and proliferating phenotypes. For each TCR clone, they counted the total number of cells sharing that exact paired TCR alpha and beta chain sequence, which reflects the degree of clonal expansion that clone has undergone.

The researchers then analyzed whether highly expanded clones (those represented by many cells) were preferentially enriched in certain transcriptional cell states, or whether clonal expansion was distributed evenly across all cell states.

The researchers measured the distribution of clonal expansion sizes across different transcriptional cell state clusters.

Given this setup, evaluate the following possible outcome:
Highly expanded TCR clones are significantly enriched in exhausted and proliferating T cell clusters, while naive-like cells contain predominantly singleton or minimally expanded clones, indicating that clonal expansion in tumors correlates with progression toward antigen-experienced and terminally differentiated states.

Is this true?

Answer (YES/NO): YES